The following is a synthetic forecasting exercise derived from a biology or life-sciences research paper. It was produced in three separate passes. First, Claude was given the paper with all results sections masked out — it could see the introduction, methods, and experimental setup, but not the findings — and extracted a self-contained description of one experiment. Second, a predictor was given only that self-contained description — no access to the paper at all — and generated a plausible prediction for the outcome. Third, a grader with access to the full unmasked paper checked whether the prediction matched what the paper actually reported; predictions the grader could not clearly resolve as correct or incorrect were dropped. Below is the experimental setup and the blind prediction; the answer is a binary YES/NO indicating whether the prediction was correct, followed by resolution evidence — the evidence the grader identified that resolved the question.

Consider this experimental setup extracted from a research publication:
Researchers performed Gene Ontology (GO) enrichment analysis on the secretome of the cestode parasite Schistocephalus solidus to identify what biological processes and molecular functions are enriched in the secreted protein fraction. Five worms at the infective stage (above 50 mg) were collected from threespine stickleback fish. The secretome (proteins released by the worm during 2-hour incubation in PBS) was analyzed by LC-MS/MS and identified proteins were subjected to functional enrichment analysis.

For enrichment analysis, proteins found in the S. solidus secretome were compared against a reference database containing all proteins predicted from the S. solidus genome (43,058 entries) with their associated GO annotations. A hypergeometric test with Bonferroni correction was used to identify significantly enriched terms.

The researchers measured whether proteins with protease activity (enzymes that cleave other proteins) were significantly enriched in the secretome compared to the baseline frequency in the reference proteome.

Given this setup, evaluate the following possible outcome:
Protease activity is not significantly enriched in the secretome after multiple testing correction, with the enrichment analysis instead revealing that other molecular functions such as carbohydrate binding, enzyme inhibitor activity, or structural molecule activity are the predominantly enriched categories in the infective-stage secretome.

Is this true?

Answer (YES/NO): NO